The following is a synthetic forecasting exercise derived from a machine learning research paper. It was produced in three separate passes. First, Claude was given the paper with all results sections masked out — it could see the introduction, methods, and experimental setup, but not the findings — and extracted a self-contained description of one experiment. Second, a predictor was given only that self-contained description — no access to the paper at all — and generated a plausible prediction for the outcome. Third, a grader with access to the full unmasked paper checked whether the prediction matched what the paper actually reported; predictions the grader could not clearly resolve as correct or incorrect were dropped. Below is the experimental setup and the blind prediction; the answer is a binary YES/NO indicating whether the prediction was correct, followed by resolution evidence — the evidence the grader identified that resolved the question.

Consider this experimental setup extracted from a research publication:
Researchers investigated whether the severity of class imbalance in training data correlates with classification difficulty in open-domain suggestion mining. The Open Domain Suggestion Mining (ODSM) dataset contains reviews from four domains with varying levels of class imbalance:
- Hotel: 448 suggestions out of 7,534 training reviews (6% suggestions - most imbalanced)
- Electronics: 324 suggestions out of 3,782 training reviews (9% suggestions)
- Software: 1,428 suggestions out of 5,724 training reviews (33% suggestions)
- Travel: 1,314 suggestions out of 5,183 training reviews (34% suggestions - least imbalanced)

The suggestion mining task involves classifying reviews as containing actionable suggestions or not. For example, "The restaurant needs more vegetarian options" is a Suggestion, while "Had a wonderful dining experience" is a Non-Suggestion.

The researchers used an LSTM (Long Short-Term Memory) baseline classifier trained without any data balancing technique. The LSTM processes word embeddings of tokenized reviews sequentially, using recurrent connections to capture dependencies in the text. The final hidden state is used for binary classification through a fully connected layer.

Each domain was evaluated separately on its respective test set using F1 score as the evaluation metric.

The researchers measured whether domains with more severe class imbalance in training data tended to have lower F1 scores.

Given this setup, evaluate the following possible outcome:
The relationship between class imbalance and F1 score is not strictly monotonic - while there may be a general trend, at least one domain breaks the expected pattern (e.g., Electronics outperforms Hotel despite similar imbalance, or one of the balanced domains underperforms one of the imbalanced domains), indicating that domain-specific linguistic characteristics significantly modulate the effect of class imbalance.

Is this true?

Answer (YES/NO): YES